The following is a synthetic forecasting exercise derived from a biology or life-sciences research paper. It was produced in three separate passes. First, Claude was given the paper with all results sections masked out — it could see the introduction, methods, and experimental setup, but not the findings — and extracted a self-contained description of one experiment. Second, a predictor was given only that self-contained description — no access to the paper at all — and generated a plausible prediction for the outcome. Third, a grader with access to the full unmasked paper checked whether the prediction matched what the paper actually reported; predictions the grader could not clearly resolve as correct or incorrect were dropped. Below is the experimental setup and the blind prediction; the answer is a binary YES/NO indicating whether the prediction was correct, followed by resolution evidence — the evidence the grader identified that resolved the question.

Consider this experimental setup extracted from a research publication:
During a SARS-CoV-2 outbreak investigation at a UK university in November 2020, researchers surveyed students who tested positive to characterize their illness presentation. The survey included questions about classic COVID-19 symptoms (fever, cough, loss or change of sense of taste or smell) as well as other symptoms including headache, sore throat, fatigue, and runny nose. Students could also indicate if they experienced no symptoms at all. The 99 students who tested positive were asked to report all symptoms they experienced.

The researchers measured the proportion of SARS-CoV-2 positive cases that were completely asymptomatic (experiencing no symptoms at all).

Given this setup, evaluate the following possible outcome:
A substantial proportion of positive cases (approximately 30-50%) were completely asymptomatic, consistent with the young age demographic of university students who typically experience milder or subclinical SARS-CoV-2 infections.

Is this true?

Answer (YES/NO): NO